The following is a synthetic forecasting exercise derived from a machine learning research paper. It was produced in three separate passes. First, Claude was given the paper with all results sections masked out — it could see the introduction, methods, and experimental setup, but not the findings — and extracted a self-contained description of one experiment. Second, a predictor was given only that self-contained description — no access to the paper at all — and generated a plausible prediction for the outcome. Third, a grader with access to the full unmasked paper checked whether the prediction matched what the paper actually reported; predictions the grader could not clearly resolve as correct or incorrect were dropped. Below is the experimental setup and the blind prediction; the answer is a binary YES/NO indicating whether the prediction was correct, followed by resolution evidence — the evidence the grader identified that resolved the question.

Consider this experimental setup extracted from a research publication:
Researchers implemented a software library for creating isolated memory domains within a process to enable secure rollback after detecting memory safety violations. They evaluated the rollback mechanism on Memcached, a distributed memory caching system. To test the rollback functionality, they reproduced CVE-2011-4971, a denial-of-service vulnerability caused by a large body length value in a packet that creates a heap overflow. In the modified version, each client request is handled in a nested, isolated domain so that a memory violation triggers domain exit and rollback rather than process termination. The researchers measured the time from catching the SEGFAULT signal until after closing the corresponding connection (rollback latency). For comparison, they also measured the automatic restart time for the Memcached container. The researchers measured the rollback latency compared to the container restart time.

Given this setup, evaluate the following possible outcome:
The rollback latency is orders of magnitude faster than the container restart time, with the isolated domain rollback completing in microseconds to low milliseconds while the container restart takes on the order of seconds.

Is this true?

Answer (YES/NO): YES